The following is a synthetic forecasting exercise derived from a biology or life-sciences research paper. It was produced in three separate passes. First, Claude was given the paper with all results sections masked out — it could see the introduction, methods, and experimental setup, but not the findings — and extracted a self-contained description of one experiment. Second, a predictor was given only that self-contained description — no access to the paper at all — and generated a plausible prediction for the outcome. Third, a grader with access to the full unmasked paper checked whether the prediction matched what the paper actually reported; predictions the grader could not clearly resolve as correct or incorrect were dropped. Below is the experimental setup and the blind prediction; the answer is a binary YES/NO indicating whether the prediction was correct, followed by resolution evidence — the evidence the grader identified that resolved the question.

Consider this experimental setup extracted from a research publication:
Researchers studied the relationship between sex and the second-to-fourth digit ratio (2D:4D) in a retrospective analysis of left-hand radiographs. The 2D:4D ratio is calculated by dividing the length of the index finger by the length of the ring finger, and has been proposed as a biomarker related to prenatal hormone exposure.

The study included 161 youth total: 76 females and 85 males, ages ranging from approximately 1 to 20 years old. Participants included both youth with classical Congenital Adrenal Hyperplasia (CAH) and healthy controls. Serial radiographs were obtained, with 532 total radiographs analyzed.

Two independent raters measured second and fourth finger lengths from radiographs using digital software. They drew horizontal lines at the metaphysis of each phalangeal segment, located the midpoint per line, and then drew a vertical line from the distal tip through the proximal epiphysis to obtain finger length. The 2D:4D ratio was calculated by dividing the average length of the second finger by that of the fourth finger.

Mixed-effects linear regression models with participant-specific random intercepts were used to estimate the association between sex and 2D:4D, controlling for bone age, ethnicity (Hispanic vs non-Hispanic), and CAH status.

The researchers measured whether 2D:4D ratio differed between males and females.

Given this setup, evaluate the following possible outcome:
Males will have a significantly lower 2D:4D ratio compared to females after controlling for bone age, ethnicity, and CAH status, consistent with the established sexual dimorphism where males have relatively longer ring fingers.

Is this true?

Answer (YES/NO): YES